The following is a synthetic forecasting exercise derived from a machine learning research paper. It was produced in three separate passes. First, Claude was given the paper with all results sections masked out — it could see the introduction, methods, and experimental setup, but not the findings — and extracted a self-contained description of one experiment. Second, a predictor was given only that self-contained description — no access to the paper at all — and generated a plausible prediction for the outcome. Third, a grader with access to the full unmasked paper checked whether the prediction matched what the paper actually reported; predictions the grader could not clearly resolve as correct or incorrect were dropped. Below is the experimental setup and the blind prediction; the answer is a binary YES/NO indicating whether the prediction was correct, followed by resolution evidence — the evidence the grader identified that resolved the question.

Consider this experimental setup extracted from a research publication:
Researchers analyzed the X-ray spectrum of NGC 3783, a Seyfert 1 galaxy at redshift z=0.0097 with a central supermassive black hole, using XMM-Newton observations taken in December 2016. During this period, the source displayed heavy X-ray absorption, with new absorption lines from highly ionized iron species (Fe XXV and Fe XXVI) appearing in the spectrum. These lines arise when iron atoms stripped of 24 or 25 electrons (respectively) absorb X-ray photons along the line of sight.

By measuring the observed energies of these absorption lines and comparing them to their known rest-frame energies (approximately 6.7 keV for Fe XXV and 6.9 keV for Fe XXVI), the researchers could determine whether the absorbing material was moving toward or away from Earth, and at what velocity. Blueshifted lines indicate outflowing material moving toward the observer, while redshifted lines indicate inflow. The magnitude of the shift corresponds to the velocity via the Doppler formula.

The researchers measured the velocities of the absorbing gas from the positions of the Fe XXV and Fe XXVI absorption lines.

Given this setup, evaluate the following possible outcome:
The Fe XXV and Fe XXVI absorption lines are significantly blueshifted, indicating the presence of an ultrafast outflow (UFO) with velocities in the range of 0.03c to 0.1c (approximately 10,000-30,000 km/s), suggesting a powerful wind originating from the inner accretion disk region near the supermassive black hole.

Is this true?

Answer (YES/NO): NO